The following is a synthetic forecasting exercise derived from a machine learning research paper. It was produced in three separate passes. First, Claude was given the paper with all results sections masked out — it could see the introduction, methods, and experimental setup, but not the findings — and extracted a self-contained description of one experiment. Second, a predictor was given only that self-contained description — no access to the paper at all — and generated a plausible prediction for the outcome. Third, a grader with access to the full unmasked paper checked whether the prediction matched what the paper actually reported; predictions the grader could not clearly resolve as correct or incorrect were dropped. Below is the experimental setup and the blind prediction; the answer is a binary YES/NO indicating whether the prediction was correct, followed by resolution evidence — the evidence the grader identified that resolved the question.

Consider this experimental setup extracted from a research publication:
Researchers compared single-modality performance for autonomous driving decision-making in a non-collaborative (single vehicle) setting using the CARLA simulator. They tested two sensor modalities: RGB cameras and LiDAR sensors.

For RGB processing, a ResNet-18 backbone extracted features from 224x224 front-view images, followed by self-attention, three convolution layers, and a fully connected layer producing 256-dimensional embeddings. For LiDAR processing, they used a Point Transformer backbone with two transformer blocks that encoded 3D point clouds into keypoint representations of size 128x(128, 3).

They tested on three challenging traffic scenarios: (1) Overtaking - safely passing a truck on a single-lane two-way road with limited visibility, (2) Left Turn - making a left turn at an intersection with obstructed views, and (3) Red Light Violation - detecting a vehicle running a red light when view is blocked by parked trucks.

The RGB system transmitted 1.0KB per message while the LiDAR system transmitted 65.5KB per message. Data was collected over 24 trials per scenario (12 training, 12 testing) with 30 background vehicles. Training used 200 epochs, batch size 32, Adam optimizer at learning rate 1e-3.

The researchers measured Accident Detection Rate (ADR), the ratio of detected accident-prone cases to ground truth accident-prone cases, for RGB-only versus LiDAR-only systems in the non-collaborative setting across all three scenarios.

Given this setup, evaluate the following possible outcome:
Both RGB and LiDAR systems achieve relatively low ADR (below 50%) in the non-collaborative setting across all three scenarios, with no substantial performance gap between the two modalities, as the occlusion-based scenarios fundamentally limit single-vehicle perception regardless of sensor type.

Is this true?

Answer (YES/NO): NO